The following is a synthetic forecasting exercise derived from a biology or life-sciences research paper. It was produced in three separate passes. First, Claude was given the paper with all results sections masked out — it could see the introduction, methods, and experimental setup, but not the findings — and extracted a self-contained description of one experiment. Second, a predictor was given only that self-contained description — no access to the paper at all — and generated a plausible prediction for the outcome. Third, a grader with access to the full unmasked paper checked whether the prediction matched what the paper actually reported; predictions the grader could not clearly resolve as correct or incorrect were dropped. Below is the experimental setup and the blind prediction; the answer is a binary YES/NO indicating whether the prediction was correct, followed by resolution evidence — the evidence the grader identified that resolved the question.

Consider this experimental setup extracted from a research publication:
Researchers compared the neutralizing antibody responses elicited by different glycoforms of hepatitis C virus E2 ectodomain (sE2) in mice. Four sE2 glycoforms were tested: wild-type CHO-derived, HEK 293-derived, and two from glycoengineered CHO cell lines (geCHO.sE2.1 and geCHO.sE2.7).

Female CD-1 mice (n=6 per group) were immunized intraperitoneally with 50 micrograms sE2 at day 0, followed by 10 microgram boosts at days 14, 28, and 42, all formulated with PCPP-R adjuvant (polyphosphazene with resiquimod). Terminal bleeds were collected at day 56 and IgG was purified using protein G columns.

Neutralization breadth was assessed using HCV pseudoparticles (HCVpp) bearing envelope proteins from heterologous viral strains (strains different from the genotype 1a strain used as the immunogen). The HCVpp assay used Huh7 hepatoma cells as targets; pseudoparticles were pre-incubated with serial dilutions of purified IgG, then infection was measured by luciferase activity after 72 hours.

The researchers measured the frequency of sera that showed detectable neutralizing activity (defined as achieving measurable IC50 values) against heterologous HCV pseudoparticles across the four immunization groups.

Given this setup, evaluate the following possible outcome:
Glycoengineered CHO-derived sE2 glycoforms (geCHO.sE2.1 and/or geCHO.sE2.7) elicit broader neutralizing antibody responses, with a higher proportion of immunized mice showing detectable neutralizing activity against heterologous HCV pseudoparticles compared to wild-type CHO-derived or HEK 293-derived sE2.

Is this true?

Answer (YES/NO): YES